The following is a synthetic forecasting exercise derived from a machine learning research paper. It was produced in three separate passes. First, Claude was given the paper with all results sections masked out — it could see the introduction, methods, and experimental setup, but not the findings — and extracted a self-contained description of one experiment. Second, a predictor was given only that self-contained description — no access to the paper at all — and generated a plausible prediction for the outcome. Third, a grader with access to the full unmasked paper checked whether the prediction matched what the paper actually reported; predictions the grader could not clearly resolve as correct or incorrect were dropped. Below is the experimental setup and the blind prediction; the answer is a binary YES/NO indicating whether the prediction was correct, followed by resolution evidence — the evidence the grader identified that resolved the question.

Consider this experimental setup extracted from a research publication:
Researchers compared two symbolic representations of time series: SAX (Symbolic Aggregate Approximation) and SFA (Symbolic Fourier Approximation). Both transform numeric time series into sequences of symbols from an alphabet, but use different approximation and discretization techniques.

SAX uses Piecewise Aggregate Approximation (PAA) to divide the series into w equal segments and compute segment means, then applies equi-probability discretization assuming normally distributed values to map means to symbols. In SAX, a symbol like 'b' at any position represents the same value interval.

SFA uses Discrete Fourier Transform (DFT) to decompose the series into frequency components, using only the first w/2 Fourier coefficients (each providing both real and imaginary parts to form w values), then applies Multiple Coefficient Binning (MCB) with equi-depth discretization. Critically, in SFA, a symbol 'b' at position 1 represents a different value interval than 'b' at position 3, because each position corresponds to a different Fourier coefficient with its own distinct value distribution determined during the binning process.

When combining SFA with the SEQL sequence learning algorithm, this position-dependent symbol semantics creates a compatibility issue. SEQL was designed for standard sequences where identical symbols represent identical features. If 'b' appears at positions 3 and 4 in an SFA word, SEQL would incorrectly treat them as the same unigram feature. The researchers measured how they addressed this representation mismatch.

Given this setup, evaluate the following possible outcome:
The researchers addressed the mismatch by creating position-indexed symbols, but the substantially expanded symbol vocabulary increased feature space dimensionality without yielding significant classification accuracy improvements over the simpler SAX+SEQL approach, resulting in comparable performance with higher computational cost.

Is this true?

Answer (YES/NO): NO